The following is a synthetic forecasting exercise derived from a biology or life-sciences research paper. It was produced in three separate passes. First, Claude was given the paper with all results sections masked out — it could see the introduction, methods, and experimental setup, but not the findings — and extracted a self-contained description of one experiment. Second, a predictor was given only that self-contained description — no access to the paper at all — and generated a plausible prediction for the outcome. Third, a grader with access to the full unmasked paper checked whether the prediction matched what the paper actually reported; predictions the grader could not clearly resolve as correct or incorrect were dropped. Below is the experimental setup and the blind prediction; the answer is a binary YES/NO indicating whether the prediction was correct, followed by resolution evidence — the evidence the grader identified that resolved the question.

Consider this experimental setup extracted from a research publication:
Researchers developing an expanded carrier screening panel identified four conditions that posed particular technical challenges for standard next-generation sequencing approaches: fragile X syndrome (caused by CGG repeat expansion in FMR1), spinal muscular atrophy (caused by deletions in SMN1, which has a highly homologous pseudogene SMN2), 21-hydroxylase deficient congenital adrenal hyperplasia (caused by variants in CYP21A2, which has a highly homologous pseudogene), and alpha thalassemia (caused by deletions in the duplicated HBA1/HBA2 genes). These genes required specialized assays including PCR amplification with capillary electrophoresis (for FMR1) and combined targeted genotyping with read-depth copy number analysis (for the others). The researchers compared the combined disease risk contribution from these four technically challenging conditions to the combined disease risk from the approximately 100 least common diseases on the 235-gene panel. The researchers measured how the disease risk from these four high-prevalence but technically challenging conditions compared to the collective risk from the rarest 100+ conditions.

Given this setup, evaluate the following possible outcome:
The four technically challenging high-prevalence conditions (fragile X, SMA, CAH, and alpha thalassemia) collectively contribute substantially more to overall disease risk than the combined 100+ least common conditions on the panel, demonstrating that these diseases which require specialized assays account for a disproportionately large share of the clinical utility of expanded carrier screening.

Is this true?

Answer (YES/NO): NO